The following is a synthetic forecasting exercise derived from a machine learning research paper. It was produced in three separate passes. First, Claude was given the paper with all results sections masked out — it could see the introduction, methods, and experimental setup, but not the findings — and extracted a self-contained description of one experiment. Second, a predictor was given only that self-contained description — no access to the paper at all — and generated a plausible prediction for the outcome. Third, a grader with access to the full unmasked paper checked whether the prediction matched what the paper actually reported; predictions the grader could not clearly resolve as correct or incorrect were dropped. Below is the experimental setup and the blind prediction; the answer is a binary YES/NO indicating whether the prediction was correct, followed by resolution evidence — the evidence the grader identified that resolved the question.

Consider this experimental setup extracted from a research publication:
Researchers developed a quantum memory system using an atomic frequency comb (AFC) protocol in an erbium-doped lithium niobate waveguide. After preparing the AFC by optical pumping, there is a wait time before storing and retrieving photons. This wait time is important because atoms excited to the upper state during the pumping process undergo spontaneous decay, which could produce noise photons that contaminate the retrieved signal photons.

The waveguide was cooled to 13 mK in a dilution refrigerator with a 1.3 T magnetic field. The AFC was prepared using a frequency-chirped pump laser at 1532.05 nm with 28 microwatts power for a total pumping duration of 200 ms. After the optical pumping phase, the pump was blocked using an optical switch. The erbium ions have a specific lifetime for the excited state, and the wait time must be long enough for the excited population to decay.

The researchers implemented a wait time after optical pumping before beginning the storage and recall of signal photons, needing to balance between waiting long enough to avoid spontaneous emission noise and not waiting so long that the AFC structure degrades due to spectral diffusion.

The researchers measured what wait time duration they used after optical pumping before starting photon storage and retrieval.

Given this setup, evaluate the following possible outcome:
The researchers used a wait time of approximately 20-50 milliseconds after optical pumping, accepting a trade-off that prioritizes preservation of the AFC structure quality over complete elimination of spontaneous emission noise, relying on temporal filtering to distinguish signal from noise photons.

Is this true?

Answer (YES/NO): YES